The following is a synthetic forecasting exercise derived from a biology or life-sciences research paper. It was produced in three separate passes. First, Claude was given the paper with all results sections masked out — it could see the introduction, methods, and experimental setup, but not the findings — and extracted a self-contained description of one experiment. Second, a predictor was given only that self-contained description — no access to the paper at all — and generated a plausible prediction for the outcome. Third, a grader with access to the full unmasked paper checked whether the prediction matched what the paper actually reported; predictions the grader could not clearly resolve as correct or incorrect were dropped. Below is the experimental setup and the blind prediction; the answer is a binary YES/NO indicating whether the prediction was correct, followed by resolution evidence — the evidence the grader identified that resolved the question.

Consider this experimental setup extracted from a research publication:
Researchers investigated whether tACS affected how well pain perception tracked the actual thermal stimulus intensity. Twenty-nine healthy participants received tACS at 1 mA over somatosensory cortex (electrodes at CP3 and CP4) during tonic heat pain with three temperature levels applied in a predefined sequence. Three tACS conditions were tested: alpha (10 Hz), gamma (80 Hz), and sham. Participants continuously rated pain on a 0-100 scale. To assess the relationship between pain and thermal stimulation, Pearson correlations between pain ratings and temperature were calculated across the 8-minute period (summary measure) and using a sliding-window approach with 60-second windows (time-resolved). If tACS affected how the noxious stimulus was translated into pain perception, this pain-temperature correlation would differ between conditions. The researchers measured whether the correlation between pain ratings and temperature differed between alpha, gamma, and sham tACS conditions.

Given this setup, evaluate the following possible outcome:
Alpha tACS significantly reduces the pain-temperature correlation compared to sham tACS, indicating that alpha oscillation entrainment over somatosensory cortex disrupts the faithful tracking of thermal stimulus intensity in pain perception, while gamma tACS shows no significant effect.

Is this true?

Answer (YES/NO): NO